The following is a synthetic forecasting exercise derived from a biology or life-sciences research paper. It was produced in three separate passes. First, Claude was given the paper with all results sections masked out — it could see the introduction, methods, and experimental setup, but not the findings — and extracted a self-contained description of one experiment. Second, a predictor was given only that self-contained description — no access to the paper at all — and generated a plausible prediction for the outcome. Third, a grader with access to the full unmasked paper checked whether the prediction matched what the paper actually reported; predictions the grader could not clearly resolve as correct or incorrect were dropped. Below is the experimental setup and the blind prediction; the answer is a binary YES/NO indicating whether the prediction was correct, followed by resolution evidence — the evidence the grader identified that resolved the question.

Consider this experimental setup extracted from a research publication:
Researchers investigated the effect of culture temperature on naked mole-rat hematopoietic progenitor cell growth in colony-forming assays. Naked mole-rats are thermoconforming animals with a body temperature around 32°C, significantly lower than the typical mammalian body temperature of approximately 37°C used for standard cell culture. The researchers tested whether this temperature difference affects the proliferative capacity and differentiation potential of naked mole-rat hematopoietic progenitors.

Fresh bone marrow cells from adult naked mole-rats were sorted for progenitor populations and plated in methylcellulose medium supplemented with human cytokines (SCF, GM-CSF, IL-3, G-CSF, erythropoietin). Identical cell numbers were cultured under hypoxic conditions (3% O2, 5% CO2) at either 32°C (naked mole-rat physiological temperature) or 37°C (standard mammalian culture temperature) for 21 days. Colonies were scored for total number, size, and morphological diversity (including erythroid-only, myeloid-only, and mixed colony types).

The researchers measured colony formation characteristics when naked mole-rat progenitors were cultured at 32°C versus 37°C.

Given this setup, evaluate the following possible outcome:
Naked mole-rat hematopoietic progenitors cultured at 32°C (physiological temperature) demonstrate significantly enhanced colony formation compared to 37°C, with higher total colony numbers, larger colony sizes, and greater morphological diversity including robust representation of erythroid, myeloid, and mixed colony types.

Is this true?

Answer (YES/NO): YES